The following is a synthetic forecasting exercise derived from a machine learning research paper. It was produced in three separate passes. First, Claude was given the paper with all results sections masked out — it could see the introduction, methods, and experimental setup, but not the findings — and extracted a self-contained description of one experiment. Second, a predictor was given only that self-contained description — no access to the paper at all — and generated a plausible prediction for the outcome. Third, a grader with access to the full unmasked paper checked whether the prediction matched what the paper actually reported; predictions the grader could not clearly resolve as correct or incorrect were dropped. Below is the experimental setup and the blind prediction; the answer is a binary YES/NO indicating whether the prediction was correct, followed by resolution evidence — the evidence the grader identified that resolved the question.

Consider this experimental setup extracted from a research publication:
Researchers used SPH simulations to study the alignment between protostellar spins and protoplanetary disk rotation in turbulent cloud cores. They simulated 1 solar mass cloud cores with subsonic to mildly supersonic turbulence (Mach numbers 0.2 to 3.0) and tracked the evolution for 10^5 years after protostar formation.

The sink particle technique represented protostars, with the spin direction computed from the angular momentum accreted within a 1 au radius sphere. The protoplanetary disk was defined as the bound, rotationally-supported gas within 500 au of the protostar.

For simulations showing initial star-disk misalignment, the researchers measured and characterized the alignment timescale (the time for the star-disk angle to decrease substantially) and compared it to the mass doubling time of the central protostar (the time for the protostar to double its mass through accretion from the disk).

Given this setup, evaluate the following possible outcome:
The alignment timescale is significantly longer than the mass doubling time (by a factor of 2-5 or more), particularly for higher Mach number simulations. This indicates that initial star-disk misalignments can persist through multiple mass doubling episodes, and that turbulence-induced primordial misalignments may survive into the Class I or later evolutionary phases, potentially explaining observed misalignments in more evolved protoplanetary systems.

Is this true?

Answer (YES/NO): NO